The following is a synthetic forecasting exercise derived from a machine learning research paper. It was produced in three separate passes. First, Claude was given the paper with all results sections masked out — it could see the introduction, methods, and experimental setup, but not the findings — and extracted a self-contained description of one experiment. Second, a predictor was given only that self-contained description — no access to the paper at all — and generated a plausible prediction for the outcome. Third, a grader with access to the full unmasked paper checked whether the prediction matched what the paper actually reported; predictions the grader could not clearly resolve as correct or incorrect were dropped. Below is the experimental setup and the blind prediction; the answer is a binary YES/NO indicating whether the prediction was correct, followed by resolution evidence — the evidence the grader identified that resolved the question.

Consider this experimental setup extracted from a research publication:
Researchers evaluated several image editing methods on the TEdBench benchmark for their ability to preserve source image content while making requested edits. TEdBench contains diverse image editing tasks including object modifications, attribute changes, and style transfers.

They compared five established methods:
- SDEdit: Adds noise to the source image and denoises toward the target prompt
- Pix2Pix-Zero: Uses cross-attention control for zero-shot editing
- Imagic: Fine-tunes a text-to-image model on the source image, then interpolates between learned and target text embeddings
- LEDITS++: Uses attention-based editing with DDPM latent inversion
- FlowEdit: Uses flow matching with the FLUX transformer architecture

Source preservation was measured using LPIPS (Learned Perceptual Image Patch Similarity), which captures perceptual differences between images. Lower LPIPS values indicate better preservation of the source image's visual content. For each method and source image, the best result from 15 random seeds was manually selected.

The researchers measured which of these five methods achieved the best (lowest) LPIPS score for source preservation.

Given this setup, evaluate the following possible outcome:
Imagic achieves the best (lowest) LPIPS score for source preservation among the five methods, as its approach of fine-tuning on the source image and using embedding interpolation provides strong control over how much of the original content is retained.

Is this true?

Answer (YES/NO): NO